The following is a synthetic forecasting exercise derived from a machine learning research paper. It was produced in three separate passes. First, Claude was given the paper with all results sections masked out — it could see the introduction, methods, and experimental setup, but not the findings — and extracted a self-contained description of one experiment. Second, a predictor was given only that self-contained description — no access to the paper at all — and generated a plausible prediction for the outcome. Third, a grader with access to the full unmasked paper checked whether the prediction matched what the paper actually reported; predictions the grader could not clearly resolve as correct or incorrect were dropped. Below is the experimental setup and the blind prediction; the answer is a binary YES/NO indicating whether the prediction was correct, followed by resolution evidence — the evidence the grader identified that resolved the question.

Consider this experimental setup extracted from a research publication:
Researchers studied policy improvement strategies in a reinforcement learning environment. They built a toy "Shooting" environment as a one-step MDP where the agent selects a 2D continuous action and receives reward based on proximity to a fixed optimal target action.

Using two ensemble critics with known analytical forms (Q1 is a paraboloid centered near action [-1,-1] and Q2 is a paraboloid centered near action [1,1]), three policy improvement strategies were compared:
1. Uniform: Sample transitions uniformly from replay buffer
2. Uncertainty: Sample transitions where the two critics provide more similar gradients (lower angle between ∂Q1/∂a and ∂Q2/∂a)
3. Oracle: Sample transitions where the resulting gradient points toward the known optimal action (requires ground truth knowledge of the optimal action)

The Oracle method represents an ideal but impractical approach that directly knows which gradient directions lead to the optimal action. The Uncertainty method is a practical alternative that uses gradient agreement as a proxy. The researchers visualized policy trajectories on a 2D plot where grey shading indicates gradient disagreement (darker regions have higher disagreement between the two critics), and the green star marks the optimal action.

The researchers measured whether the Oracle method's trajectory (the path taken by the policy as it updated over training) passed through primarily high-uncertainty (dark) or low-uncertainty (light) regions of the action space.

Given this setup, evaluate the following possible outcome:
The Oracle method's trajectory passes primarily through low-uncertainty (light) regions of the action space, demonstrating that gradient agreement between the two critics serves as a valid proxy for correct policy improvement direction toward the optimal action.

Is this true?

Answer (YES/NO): NO